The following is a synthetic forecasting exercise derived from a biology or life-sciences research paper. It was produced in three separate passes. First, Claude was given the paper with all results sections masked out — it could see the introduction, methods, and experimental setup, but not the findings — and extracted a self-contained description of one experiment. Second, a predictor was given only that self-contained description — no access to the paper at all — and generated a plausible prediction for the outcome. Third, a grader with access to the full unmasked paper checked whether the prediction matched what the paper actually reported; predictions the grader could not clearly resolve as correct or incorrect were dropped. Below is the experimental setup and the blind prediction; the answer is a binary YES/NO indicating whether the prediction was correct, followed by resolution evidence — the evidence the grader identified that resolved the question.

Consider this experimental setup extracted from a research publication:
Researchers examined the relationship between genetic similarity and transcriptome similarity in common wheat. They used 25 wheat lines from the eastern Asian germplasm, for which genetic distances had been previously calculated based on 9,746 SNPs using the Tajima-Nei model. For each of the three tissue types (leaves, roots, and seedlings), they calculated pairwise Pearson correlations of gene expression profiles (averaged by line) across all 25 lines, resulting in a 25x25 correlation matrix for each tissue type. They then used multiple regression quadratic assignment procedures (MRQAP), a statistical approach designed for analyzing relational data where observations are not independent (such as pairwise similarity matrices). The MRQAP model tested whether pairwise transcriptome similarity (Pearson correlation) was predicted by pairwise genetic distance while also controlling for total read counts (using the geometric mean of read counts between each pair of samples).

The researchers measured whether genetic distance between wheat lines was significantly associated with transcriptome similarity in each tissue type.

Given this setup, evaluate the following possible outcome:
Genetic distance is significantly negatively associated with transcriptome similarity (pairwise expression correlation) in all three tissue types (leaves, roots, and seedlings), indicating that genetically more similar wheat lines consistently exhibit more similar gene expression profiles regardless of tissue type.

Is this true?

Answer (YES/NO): NO